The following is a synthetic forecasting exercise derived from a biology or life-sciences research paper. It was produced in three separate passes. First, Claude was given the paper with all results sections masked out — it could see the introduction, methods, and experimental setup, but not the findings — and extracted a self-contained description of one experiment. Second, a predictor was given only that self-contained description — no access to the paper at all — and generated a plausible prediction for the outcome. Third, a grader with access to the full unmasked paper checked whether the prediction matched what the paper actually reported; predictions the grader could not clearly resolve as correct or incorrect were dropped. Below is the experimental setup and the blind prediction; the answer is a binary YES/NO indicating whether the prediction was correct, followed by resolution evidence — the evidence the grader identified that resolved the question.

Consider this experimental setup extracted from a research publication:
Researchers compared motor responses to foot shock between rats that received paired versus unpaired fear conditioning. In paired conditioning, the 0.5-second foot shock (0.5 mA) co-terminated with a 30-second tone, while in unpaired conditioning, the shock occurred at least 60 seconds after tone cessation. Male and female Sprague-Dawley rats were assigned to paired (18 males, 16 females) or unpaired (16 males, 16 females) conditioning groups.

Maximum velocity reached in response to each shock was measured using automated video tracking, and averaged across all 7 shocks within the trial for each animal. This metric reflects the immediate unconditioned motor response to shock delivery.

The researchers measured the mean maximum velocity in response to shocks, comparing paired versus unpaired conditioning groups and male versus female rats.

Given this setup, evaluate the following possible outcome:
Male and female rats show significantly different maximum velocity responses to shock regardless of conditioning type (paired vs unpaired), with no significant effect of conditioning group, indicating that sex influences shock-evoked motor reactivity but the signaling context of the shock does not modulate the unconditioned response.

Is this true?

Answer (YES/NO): YES